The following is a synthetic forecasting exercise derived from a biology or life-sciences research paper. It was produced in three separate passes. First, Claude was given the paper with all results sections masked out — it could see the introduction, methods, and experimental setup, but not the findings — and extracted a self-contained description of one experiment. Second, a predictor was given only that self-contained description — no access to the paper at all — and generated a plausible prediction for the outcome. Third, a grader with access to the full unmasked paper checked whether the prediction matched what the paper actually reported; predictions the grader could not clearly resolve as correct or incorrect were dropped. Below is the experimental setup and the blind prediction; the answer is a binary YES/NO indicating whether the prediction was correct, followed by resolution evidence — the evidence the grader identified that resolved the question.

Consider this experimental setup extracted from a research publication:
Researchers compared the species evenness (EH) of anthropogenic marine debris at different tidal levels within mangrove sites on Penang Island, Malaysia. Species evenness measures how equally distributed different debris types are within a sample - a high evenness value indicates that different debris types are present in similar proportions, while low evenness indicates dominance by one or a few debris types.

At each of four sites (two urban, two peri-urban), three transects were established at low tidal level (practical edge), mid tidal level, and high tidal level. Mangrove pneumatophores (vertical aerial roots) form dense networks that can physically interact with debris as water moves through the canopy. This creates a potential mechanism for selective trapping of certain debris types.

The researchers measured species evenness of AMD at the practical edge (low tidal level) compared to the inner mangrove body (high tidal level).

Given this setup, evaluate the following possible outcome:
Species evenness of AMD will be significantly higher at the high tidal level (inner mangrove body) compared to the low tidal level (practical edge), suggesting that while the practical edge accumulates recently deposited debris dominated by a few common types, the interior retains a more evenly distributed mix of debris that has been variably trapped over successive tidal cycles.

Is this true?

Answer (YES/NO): NO